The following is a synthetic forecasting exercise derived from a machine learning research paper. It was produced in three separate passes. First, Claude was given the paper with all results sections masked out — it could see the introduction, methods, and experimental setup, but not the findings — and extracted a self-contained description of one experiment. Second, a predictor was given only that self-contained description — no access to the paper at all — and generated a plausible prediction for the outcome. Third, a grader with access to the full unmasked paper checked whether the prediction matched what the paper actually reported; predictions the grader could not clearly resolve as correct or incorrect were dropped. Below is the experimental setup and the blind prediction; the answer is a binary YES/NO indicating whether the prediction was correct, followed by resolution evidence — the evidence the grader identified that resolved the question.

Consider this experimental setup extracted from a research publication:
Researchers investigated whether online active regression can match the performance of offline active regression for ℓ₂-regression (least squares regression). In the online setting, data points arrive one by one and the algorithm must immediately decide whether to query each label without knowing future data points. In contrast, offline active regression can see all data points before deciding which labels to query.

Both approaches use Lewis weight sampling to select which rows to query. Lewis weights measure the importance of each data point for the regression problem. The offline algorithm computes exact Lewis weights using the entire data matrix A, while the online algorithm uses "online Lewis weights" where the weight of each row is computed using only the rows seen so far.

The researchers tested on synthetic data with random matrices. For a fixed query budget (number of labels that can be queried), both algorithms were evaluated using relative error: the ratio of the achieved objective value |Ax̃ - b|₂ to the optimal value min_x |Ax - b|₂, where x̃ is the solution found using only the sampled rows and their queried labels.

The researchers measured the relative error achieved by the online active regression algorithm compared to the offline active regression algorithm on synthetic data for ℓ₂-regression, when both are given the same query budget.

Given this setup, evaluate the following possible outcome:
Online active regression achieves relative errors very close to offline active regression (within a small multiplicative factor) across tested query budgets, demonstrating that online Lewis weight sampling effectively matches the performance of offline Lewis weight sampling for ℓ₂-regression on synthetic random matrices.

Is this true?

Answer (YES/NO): YES